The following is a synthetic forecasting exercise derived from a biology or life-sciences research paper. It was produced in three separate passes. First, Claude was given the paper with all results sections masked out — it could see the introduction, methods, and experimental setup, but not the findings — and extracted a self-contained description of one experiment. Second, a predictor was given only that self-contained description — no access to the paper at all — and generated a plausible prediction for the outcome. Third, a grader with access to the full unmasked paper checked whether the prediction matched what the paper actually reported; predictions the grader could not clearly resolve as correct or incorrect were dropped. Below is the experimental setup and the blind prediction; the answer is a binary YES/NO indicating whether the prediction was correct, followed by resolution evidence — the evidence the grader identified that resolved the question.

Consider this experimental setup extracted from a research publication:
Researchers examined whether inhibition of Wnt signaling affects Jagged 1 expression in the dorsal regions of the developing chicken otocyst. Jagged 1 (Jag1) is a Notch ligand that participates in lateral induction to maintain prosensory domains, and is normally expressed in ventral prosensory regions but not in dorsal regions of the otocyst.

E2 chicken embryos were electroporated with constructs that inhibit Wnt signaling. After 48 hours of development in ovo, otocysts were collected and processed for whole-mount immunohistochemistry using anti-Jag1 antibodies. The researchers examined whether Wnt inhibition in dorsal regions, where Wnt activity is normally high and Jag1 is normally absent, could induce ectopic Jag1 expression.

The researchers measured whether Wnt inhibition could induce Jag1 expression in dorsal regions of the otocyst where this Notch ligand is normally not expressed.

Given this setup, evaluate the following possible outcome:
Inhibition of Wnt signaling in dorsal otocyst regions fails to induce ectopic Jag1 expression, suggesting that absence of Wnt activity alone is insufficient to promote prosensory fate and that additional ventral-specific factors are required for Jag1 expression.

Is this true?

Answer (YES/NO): NO